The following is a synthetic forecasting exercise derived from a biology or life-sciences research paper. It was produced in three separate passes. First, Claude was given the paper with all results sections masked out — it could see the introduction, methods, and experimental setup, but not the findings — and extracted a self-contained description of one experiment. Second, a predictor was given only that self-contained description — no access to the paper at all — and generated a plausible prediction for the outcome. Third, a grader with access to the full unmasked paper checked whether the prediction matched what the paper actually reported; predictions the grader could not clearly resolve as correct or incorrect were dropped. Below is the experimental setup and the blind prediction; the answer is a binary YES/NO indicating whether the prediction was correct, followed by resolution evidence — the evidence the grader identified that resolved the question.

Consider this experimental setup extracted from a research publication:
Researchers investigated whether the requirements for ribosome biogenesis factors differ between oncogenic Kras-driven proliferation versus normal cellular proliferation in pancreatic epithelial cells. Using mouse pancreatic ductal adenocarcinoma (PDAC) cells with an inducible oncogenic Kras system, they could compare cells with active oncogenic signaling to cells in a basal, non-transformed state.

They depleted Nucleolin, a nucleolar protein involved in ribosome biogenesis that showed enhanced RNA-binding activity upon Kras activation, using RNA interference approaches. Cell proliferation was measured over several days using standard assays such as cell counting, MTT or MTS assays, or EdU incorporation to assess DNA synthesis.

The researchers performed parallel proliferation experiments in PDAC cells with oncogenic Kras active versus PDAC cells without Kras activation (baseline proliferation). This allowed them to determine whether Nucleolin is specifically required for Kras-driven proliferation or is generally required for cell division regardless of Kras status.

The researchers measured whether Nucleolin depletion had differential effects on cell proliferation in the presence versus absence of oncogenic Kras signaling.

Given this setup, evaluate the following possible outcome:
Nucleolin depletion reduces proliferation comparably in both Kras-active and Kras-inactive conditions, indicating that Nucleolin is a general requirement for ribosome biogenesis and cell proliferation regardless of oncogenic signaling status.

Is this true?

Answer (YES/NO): NO